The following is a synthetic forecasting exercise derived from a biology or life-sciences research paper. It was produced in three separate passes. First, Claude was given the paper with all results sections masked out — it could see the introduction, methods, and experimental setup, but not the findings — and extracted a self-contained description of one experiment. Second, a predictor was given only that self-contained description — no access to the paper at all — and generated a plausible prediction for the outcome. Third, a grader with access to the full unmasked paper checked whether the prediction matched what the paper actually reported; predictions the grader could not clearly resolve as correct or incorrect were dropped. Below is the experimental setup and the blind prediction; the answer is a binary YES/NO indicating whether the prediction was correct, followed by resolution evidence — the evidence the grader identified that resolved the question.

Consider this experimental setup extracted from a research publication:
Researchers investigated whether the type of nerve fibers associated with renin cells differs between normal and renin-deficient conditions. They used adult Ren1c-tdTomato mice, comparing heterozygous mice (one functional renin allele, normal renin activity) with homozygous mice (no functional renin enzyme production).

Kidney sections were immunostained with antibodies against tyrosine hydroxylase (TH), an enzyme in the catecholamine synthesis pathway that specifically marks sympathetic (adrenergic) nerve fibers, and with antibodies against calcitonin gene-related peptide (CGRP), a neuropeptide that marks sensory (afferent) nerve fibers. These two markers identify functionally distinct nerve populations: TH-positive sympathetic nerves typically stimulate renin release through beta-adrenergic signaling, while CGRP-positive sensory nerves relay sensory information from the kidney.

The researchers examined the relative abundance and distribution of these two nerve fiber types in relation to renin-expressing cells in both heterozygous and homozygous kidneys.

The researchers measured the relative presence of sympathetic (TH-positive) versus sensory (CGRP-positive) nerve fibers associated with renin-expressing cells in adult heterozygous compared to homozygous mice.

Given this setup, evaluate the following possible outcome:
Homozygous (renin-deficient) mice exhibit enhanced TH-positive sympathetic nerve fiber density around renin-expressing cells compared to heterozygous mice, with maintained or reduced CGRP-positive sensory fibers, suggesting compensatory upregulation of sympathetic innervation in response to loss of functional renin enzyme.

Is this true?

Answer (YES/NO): YES